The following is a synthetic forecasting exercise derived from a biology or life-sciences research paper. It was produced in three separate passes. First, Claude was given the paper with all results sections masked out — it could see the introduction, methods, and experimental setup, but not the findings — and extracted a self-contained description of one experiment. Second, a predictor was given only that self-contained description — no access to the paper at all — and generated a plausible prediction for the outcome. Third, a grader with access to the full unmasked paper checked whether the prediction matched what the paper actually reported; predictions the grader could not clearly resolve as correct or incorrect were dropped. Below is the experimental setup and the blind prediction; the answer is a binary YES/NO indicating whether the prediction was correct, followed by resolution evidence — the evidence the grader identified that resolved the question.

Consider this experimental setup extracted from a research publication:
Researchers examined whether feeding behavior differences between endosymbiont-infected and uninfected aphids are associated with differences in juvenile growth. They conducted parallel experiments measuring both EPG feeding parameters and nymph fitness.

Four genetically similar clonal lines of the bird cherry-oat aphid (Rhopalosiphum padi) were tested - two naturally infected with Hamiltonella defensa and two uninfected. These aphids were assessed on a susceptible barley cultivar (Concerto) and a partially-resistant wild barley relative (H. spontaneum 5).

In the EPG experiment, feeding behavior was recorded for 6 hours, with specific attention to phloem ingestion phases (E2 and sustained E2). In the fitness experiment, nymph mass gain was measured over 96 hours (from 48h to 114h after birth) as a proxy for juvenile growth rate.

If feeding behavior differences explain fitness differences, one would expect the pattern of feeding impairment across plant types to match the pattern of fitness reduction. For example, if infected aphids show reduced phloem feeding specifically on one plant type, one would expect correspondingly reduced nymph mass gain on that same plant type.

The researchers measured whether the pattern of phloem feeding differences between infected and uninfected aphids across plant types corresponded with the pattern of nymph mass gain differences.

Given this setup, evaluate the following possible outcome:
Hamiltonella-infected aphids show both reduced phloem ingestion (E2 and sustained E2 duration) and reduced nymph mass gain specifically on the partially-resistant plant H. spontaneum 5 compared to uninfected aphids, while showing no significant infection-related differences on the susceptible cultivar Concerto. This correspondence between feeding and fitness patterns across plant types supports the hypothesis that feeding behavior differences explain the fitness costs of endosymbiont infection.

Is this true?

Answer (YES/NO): NO